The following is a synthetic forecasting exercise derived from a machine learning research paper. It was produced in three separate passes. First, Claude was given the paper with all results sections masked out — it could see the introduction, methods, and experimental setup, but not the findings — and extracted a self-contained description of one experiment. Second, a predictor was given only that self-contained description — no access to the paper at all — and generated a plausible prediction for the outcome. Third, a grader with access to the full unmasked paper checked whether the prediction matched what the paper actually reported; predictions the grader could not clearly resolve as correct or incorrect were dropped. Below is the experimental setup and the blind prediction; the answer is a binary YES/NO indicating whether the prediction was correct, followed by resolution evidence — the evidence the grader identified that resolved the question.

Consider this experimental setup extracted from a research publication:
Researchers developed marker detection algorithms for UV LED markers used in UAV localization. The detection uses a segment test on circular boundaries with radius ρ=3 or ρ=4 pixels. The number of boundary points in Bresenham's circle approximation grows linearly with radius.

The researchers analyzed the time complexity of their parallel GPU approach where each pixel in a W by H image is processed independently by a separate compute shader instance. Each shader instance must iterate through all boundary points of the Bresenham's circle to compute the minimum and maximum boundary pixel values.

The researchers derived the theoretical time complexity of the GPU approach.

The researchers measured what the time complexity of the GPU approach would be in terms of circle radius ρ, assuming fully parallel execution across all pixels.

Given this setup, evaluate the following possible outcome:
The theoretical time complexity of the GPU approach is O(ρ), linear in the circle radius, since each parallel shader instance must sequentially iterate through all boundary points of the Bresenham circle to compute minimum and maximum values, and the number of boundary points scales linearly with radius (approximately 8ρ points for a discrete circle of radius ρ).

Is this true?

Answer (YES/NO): YES